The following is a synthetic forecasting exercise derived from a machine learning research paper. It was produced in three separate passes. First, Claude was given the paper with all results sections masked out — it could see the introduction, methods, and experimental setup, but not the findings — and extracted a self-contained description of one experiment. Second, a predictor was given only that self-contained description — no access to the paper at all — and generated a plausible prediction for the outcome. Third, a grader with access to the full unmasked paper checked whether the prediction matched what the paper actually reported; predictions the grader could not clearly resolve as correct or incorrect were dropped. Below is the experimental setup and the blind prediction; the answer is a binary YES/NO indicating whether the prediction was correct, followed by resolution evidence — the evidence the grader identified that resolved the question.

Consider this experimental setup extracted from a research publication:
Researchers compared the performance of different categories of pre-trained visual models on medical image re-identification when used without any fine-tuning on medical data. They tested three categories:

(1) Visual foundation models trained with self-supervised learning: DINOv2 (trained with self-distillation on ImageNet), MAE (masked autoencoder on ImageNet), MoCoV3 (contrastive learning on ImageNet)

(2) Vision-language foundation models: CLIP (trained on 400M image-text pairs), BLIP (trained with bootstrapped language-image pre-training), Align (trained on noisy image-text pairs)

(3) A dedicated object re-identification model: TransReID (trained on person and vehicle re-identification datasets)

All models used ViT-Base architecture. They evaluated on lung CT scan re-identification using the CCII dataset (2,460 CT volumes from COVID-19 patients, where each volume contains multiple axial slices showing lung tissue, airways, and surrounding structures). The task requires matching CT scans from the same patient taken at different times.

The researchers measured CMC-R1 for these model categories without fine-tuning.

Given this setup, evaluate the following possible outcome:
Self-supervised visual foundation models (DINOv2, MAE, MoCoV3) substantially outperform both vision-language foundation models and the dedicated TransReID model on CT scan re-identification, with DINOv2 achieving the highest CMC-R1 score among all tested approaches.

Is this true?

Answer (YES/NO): NO